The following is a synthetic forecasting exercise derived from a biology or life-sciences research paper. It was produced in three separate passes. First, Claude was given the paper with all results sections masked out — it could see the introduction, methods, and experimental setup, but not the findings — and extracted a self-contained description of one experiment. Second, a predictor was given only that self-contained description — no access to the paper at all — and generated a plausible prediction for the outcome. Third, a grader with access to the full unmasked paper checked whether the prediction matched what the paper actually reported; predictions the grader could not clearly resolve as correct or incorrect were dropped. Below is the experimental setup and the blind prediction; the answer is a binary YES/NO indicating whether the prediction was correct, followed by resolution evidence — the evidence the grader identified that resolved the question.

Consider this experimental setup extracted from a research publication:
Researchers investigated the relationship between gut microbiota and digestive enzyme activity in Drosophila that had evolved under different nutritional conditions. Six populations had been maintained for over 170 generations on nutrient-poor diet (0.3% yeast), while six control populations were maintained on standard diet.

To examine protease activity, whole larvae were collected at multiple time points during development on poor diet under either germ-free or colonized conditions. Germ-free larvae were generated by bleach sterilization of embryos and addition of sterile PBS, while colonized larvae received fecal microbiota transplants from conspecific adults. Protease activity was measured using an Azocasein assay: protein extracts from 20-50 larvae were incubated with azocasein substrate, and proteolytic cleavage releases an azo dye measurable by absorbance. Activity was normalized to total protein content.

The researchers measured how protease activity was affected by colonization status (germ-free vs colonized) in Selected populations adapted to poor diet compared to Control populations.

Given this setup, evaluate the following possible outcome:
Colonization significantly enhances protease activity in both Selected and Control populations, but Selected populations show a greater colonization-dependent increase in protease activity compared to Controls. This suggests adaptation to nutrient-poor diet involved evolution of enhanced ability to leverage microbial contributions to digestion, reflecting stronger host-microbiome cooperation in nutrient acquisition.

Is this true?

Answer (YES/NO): NO